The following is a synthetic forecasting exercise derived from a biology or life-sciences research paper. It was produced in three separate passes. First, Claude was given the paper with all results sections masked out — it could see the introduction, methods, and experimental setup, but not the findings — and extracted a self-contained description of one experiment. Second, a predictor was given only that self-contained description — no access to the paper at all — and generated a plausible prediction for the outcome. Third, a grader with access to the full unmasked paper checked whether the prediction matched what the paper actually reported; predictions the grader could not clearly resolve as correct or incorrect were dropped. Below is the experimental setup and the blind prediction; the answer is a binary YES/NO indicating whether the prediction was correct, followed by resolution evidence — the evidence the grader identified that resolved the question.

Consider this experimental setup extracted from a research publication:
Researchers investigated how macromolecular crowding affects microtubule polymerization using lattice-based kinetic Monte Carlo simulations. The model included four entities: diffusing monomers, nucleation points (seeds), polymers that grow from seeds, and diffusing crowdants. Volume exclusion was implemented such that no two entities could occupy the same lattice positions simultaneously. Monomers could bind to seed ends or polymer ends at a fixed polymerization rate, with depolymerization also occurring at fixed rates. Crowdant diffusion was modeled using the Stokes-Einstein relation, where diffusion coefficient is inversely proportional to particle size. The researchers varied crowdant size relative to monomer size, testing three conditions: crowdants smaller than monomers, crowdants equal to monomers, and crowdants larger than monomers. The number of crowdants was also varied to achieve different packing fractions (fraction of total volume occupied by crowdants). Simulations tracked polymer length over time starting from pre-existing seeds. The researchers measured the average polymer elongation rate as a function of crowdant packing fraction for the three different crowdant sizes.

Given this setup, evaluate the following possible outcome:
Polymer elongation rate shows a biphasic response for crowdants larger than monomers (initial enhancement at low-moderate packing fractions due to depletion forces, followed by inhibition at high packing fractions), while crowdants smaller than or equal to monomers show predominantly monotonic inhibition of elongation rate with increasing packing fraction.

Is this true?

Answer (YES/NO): NO